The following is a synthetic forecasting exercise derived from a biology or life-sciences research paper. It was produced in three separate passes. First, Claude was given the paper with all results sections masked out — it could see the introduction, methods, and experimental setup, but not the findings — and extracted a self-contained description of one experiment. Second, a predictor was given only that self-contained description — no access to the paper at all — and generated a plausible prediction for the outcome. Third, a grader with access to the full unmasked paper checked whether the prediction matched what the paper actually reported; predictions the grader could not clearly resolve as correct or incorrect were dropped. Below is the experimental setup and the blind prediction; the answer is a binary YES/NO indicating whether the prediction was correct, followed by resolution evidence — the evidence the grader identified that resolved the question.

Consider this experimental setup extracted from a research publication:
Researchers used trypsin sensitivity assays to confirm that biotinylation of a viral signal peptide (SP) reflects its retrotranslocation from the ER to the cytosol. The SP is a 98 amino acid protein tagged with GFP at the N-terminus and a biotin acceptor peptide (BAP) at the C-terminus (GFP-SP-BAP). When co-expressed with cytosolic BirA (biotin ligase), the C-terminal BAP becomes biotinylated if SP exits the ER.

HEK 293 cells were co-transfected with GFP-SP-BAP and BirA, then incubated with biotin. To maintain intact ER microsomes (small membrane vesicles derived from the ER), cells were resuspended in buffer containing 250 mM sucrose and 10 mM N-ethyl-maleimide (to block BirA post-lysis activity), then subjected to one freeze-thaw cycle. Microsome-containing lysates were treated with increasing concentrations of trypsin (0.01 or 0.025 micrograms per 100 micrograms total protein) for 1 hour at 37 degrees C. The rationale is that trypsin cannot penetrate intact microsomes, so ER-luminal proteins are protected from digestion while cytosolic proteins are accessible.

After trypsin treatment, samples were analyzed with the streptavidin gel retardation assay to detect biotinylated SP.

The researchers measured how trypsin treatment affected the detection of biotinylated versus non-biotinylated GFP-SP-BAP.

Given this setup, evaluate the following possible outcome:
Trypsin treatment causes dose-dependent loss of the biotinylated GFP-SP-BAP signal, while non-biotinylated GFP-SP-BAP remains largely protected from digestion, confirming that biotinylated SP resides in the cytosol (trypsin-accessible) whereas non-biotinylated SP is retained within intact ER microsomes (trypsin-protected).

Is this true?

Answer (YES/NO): NO